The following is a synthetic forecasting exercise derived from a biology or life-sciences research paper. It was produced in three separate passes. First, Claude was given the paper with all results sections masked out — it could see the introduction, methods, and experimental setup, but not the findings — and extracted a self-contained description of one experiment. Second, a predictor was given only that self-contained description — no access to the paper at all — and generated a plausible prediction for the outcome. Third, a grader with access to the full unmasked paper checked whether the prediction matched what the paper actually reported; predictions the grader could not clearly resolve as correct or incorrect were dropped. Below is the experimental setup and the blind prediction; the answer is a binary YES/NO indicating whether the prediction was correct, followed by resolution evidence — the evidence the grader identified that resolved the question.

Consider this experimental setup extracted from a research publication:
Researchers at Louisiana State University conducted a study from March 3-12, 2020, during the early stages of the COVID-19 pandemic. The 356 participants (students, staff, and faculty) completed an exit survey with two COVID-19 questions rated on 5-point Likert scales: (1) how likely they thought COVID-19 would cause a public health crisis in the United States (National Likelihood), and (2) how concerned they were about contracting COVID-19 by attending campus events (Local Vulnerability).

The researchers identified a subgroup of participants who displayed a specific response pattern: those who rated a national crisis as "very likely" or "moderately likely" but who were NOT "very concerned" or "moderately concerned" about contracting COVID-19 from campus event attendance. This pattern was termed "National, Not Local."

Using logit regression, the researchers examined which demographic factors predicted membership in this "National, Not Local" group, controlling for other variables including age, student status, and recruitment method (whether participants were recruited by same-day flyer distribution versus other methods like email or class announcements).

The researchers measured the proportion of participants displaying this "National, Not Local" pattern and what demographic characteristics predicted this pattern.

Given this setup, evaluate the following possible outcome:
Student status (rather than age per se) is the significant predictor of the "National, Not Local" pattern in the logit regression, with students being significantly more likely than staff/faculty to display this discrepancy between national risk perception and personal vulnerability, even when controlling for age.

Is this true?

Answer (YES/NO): NO